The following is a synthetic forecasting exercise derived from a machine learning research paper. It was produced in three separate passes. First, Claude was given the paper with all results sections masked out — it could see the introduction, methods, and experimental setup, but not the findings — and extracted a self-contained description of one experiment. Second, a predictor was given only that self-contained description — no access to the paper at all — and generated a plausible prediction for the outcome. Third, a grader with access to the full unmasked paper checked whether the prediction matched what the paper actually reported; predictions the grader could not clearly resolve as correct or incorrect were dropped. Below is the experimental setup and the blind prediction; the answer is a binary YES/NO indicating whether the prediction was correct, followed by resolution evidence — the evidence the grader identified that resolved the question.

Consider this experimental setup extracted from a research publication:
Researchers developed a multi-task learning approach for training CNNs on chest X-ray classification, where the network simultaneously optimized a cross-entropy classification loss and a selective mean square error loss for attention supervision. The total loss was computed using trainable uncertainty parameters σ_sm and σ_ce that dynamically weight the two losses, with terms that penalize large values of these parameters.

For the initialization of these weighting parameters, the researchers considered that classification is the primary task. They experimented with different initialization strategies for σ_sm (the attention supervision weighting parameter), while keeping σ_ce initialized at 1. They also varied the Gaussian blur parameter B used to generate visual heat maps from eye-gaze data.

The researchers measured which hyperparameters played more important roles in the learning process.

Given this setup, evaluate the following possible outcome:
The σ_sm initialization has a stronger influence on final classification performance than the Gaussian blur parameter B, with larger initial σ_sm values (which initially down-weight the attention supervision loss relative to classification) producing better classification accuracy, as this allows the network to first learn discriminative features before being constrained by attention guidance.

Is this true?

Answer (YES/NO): NO